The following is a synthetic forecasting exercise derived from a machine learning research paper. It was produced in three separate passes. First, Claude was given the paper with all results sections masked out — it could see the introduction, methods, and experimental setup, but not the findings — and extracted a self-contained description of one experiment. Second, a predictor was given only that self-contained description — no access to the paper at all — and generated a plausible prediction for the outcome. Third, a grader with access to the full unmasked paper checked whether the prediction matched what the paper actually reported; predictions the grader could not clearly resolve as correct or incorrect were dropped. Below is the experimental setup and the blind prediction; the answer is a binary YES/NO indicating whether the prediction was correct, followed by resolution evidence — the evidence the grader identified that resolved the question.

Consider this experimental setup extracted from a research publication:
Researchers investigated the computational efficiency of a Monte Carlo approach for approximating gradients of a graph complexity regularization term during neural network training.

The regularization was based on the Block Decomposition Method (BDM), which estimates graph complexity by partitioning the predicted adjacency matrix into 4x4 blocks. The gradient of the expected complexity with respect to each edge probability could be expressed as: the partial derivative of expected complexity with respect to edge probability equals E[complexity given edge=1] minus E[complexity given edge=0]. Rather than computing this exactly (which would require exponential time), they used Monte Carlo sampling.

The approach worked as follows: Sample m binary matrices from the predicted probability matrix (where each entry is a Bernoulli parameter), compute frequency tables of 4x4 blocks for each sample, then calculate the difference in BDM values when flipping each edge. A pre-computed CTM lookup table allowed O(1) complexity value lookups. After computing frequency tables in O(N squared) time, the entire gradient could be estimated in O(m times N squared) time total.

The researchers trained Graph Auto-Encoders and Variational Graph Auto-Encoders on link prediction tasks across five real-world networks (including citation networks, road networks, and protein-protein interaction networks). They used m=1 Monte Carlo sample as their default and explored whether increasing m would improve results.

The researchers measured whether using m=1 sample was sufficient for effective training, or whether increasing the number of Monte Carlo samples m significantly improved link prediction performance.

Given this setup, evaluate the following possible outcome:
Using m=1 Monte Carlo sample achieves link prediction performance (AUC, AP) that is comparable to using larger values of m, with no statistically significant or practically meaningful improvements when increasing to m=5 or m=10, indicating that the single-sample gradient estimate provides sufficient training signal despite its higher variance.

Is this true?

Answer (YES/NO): YES